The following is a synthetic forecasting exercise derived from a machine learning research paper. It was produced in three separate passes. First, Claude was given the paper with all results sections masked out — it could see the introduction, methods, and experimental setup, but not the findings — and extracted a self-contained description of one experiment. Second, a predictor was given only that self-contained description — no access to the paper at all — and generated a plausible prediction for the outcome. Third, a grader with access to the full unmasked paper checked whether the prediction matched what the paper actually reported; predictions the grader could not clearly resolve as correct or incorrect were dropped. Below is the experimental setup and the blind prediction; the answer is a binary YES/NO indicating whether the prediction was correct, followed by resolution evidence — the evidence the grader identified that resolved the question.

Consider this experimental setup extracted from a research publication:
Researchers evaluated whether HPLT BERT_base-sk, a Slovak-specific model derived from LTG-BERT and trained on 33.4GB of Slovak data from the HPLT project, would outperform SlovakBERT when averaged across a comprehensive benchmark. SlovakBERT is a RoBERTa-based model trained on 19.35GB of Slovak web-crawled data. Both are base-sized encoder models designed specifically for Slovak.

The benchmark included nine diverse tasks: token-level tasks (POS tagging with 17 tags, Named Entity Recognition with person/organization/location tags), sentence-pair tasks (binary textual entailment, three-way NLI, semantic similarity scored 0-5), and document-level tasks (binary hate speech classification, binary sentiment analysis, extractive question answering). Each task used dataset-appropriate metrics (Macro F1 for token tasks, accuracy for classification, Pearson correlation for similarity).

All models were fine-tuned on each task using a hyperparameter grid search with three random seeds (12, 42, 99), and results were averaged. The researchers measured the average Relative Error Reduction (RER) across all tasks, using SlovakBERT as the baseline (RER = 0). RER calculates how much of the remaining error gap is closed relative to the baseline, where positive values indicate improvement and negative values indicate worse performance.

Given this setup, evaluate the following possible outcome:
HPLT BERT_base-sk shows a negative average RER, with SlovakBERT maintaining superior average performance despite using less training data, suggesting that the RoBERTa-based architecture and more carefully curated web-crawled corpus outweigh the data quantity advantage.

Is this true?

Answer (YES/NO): YES